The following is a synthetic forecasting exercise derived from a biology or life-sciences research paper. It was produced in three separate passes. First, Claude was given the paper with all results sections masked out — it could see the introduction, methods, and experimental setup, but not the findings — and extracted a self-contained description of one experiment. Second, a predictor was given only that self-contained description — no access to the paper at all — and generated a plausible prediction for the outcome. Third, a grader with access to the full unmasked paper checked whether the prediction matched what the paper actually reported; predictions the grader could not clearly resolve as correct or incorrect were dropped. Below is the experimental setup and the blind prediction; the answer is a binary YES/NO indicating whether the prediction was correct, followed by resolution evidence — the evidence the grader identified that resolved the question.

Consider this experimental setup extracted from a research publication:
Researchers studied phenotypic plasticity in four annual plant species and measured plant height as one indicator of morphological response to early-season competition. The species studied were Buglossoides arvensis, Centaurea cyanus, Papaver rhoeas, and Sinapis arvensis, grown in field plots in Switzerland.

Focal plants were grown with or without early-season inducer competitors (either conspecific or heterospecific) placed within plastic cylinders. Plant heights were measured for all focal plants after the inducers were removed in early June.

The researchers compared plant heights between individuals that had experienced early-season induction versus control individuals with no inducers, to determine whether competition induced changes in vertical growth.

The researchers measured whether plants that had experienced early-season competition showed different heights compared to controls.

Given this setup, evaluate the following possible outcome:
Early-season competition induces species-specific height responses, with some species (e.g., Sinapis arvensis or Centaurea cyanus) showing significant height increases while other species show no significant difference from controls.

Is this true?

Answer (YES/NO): NO